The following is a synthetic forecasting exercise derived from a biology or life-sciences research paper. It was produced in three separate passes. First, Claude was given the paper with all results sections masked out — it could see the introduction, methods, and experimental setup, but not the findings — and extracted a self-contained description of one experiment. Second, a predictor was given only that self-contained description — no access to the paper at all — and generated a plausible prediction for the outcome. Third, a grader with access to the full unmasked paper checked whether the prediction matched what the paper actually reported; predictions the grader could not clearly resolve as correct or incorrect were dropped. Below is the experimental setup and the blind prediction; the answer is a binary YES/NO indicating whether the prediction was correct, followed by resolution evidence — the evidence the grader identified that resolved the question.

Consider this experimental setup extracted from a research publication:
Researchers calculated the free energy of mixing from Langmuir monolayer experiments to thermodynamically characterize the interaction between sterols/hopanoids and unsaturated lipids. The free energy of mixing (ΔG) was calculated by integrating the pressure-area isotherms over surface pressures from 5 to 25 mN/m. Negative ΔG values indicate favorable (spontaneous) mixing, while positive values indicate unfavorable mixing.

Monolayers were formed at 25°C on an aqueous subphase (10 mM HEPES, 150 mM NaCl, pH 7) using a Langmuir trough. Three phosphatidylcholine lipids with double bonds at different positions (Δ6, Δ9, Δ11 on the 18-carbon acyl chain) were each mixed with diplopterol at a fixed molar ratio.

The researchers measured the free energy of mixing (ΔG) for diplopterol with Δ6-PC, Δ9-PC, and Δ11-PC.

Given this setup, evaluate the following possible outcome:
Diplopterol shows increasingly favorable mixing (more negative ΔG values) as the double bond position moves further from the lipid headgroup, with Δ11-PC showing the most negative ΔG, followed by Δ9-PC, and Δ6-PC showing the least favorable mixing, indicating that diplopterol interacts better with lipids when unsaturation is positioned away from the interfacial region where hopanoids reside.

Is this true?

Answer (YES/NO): NO